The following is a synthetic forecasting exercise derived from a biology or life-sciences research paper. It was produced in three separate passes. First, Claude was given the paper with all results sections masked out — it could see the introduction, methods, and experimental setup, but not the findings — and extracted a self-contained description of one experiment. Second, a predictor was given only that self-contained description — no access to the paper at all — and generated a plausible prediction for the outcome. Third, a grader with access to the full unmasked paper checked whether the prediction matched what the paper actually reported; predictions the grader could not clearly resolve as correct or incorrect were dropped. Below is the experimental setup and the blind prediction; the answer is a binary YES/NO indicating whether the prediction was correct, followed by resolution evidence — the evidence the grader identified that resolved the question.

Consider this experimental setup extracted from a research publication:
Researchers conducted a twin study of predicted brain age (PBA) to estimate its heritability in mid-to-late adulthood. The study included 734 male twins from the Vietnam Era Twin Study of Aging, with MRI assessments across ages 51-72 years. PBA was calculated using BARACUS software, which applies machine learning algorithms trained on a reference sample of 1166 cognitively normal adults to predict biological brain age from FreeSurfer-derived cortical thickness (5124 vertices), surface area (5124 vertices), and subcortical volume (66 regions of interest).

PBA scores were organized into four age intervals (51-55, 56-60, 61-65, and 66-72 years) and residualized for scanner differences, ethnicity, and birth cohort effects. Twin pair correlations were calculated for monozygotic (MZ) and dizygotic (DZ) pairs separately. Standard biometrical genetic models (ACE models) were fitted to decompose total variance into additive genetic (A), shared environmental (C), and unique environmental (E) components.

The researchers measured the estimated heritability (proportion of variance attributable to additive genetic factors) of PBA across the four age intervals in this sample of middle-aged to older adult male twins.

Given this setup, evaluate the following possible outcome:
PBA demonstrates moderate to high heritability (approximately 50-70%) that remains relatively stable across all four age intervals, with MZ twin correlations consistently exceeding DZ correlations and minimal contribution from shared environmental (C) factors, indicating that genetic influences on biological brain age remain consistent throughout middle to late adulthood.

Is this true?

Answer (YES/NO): NO